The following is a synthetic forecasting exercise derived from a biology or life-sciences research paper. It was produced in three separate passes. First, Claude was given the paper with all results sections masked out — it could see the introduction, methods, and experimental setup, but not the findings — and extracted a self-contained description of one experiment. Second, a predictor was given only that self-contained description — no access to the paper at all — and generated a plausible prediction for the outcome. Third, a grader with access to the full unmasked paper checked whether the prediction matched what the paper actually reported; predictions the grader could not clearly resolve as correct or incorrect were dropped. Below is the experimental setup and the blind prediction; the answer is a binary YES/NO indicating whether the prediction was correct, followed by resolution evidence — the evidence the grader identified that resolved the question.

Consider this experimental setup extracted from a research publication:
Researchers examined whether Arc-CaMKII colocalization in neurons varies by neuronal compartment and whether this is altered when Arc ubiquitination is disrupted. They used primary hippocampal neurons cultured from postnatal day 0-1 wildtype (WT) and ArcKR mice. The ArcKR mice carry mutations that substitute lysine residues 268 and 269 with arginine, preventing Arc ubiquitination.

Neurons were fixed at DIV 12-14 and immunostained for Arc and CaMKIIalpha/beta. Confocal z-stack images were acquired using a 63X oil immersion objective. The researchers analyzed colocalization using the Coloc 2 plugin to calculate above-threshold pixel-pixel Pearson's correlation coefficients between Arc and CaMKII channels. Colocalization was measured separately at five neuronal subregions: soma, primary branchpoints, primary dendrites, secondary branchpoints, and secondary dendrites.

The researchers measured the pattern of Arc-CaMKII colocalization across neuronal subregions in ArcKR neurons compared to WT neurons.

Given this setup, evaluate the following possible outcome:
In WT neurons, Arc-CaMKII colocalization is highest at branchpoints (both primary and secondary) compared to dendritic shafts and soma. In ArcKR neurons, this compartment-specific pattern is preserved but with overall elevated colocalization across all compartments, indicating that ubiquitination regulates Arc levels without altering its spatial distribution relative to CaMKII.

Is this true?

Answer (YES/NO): NO